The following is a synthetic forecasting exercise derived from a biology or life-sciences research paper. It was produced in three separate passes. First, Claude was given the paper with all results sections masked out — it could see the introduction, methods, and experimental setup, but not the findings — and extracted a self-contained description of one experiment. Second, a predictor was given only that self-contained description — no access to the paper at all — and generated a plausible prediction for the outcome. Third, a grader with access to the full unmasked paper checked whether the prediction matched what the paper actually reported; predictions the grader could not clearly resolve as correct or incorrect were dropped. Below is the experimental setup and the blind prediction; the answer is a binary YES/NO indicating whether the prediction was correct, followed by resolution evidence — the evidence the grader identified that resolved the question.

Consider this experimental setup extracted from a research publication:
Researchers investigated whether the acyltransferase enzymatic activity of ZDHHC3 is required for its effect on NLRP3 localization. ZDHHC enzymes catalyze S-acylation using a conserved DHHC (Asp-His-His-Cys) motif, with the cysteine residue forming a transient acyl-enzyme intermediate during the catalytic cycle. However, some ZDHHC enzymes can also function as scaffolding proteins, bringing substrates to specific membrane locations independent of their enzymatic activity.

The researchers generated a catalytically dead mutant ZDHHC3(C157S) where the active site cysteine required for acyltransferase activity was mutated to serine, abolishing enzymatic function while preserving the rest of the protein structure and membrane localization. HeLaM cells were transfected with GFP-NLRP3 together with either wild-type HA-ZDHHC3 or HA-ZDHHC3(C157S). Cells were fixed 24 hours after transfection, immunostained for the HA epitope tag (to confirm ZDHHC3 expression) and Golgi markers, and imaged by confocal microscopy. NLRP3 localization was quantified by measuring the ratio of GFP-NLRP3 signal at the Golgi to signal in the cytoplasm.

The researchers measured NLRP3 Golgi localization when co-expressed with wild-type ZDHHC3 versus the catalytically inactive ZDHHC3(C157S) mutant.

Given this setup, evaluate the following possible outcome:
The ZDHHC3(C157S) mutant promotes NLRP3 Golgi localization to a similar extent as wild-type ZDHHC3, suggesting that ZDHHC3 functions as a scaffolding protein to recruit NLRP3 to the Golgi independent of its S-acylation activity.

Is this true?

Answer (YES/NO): NO